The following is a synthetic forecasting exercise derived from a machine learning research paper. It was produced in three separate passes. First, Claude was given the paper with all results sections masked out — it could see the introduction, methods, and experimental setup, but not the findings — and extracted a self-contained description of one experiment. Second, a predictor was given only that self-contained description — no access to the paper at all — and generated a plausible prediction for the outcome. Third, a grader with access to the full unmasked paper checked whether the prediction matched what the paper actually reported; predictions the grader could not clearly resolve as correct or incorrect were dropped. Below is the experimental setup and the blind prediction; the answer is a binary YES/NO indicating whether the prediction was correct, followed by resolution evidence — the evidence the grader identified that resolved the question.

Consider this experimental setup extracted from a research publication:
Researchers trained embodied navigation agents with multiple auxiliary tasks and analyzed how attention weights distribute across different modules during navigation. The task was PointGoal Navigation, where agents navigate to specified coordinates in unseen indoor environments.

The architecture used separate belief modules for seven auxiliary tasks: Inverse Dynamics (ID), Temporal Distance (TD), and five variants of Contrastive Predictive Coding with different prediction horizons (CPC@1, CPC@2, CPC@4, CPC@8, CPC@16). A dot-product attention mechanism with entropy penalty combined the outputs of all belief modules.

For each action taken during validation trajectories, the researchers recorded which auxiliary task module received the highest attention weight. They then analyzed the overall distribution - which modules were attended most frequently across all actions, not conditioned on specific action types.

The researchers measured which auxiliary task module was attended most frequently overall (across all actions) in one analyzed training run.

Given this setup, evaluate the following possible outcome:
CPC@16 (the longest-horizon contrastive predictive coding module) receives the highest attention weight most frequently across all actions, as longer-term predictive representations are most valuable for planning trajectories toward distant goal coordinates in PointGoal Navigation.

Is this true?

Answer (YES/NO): YES